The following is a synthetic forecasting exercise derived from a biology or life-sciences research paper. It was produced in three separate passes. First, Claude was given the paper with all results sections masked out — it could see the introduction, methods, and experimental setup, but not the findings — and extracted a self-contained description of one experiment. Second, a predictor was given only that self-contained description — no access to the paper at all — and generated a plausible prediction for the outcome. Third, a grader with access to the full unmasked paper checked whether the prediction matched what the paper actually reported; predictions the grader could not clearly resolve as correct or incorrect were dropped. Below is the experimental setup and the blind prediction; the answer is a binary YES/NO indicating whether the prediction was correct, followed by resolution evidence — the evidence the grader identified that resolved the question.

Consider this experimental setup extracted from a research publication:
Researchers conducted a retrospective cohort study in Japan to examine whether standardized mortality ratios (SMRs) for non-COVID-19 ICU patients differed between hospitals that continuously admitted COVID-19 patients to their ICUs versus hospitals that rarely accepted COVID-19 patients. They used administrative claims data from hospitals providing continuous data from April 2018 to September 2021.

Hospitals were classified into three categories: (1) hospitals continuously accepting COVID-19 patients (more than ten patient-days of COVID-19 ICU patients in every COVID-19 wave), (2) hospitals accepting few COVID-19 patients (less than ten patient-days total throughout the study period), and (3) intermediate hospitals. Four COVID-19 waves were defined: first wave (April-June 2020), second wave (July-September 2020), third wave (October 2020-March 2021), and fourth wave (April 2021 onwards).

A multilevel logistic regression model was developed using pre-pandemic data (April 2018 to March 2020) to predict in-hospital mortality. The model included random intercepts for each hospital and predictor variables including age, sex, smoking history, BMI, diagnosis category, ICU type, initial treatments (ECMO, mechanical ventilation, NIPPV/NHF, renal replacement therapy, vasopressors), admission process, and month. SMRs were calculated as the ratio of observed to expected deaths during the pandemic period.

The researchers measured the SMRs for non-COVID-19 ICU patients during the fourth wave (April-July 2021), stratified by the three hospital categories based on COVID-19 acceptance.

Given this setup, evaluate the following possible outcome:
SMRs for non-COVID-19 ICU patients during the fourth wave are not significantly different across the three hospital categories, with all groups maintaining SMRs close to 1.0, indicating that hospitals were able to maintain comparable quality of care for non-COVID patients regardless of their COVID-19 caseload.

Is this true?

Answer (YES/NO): YES